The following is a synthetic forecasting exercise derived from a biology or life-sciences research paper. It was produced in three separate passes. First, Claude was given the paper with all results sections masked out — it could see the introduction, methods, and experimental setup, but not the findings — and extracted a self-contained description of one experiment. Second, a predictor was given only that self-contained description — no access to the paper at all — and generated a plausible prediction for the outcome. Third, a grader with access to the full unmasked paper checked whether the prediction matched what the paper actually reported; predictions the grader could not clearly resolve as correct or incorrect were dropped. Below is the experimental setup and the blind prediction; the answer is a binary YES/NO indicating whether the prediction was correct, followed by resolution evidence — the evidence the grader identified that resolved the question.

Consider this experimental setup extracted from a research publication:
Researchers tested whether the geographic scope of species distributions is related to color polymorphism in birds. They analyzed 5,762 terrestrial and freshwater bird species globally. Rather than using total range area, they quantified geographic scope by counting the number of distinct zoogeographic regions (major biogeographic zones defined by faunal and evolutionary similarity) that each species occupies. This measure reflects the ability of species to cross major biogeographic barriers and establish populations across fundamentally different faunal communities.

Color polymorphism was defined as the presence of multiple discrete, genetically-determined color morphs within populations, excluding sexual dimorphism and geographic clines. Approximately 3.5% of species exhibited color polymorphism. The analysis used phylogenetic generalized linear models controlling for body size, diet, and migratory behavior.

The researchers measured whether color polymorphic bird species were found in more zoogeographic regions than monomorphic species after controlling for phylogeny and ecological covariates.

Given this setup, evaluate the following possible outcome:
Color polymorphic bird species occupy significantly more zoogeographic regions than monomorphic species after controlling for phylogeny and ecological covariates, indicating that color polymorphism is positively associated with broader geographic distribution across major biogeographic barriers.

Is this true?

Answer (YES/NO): YES